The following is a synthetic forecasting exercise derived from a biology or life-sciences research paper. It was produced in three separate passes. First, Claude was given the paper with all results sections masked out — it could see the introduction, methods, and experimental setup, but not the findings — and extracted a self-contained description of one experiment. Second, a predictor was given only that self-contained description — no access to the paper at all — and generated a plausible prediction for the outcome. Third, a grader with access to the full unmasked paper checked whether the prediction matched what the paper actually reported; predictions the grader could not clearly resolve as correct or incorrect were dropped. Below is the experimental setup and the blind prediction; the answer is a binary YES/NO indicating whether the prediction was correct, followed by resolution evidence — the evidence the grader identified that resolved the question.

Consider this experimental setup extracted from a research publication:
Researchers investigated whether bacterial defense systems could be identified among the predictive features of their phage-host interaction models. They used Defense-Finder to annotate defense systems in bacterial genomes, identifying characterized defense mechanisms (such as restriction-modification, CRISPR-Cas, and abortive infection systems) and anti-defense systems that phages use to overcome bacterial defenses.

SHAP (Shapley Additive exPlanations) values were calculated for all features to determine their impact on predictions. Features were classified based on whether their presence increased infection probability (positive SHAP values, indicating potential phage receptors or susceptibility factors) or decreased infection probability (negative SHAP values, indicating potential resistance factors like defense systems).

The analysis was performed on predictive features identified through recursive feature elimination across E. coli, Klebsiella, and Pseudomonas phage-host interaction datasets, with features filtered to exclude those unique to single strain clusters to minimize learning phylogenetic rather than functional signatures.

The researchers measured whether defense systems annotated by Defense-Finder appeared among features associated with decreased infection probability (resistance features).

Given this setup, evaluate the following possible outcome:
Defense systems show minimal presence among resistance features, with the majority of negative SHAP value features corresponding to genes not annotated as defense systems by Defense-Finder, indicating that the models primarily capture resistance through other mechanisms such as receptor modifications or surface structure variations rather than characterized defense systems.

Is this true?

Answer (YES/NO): NO